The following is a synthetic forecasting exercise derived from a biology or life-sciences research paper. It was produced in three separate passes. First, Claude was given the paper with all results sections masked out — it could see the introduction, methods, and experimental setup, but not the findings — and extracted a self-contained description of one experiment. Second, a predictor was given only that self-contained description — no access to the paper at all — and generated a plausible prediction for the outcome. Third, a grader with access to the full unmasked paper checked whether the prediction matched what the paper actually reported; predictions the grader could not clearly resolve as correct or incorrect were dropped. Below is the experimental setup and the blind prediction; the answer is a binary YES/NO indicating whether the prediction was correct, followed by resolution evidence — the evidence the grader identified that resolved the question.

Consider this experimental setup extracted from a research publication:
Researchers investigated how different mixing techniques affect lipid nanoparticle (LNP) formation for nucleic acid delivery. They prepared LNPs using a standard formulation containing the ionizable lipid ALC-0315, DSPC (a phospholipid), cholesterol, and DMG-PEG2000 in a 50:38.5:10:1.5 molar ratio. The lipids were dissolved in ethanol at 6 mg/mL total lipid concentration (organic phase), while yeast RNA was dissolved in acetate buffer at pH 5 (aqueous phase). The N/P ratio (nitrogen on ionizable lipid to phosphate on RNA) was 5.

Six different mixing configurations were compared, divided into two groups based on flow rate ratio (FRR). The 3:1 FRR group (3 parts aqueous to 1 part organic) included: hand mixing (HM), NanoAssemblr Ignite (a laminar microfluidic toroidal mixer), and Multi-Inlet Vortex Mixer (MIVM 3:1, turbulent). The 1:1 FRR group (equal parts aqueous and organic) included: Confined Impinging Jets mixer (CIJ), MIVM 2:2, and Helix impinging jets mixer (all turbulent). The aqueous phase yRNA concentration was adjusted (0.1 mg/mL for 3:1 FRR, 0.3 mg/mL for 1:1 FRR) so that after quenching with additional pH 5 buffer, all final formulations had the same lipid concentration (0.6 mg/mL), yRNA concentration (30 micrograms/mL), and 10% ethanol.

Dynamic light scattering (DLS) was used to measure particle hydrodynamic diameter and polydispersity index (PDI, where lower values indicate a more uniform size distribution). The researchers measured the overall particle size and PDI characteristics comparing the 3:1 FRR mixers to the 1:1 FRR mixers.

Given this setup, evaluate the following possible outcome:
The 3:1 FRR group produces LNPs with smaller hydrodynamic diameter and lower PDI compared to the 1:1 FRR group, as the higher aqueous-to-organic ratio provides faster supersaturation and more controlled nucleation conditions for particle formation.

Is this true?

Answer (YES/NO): NO